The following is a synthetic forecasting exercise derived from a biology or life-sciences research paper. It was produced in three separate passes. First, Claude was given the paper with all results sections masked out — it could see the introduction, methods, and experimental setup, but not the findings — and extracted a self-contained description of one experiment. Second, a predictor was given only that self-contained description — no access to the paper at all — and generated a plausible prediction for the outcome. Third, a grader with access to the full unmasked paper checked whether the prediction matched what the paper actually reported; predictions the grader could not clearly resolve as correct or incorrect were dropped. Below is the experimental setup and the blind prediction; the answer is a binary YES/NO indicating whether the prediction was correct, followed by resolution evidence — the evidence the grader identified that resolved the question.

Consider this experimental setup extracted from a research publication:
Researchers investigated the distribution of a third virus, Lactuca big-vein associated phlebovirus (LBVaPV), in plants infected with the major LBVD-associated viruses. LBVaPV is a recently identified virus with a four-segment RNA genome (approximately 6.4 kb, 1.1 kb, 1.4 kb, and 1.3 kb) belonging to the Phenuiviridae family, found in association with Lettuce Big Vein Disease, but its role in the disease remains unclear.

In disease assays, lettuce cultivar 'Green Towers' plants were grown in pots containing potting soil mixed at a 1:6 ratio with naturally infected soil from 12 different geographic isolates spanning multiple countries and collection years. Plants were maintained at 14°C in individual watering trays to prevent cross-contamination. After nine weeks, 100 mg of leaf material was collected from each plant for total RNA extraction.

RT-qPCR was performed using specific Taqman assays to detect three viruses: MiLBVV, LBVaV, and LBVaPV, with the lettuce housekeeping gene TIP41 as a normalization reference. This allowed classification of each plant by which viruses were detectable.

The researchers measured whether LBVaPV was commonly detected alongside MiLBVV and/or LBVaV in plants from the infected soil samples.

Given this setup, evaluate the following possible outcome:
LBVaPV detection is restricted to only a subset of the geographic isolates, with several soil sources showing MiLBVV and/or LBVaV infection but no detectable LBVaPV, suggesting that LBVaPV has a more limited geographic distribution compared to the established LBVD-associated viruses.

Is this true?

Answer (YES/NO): YES